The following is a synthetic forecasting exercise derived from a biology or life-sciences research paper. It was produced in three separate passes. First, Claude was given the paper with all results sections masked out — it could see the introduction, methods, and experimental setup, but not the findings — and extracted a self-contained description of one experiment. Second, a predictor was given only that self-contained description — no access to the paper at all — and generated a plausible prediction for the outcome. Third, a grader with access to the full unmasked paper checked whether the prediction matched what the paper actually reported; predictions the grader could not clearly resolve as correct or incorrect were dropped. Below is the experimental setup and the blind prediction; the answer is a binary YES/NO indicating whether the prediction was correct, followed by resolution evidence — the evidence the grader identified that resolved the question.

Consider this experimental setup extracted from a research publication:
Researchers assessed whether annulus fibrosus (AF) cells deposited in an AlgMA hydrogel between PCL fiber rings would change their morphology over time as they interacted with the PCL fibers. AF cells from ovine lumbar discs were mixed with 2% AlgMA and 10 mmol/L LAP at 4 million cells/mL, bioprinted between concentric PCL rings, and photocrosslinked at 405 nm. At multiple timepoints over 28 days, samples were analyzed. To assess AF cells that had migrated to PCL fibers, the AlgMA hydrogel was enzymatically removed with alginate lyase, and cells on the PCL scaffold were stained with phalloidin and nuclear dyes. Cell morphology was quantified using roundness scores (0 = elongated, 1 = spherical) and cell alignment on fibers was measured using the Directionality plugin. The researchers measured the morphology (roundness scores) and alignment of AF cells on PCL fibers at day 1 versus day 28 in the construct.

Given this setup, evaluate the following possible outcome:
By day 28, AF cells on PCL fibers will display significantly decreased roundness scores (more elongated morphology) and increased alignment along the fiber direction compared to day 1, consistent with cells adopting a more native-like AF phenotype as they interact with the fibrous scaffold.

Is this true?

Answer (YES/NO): YES